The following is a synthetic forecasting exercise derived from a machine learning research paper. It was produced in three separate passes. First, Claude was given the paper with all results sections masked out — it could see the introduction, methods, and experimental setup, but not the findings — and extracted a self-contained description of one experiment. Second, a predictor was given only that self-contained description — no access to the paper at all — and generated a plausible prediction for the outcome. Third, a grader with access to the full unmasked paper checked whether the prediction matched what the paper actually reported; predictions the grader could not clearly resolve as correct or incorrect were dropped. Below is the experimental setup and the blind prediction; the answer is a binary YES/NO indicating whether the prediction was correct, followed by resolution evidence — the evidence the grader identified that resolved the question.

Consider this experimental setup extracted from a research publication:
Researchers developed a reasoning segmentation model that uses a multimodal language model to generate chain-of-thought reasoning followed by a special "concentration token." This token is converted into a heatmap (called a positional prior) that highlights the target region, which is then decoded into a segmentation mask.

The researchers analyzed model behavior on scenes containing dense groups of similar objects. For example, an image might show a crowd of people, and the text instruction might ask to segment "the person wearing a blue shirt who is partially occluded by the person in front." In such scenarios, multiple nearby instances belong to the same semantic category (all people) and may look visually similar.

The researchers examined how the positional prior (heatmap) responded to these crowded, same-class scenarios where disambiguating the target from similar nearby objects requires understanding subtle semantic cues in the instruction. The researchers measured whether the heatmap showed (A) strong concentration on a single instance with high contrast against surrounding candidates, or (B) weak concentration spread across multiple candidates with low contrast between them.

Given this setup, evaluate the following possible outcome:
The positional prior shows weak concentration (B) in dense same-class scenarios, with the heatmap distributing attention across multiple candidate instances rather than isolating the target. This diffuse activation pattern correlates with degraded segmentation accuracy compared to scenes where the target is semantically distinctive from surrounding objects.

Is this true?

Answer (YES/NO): YES